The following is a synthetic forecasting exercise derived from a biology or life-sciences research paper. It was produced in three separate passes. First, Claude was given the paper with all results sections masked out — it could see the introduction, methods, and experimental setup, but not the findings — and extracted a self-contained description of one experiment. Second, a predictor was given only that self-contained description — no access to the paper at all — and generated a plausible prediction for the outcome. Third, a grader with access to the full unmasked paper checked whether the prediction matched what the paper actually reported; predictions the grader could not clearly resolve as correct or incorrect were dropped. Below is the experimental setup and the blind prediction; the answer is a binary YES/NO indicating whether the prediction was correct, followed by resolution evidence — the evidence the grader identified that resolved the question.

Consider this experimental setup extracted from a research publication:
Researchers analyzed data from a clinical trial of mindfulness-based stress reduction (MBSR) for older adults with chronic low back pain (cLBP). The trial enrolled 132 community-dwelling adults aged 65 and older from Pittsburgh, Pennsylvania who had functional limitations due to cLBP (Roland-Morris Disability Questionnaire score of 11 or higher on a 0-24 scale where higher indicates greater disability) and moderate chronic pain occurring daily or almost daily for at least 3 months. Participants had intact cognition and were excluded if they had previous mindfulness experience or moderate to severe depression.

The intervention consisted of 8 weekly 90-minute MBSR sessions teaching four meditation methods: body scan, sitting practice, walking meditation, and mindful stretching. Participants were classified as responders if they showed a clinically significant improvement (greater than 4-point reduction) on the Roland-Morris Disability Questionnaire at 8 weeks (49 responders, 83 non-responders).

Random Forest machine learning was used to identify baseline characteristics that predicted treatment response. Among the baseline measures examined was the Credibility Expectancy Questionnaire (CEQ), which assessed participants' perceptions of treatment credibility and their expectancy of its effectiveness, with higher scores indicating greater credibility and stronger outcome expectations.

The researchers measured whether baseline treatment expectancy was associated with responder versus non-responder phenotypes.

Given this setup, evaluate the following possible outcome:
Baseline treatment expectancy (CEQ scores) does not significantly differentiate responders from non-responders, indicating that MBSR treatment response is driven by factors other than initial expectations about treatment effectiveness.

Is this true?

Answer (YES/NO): NO